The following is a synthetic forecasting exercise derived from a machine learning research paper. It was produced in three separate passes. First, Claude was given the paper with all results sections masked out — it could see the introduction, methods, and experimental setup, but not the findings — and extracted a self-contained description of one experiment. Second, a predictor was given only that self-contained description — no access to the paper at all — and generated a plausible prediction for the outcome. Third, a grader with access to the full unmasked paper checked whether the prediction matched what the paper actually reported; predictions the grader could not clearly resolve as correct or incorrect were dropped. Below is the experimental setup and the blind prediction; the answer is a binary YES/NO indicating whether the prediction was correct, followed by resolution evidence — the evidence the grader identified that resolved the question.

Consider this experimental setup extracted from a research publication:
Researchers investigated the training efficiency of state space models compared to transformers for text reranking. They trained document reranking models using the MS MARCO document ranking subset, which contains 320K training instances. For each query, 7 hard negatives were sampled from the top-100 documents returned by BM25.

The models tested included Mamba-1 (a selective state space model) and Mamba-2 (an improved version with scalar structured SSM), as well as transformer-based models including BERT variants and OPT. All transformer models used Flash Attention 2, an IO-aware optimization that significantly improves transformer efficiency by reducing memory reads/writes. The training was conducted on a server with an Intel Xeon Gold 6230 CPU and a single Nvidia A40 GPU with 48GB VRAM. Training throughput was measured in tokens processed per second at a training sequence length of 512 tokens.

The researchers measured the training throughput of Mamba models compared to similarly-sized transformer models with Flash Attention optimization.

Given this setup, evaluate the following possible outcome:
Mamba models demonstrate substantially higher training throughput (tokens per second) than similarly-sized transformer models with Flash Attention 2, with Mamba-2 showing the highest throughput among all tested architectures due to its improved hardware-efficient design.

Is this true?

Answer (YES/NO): NO